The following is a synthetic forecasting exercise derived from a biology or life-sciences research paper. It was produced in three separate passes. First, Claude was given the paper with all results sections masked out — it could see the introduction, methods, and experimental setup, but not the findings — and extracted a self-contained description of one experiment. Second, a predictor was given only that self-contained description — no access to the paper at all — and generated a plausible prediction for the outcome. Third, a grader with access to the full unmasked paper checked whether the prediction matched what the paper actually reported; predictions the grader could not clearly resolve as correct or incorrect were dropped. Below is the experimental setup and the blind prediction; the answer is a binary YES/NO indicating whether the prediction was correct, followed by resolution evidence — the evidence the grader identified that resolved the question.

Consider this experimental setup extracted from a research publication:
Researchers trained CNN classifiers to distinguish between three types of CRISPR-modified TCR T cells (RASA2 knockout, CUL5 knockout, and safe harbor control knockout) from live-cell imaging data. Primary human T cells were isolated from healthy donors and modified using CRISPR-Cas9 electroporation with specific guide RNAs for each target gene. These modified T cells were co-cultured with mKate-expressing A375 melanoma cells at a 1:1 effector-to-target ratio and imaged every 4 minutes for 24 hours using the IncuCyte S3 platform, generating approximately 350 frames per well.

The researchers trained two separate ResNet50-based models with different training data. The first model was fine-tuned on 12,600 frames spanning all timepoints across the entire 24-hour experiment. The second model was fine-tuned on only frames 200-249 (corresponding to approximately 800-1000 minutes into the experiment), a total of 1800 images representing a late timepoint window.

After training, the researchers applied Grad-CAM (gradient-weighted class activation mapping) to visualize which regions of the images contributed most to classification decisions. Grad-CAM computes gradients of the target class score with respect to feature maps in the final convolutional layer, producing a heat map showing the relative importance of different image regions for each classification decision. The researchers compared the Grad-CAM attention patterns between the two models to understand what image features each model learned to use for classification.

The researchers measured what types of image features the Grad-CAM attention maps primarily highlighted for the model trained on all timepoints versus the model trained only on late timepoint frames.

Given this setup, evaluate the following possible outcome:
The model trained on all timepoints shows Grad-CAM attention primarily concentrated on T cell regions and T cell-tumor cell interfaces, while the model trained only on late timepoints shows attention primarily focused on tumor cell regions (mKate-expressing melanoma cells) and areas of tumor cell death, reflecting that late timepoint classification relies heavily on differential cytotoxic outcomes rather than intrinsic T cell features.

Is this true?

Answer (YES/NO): NO